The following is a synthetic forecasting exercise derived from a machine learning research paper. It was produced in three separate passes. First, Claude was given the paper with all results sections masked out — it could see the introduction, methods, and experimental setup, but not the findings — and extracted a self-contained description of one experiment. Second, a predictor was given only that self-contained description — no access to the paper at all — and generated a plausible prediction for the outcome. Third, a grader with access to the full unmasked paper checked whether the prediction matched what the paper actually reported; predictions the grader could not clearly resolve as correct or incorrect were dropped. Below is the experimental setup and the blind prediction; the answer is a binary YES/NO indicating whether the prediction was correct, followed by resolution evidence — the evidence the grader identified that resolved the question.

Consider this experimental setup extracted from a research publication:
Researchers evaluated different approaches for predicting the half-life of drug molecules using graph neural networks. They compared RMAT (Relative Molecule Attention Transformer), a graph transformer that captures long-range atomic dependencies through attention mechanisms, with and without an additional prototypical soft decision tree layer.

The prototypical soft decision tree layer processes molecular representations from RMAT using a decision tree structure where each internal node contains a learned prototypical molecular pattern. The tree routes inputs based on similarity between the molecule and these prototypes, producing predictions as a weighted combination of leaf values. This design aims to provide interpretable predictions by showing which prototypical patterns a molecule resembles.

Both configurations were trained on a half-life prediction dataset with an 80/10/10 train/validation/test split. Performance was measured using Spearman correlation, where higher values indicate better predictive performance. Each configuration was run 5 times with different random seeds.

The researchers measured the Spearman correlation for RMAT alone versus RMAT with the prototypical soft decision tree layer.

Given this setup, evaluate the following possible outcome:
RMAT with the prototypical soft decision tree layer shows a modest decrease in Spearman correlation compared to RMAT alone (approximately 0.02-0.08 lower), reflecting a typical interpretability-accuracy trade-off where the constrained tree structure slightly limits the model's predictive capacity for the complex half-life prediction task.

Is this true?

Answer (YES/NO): YES